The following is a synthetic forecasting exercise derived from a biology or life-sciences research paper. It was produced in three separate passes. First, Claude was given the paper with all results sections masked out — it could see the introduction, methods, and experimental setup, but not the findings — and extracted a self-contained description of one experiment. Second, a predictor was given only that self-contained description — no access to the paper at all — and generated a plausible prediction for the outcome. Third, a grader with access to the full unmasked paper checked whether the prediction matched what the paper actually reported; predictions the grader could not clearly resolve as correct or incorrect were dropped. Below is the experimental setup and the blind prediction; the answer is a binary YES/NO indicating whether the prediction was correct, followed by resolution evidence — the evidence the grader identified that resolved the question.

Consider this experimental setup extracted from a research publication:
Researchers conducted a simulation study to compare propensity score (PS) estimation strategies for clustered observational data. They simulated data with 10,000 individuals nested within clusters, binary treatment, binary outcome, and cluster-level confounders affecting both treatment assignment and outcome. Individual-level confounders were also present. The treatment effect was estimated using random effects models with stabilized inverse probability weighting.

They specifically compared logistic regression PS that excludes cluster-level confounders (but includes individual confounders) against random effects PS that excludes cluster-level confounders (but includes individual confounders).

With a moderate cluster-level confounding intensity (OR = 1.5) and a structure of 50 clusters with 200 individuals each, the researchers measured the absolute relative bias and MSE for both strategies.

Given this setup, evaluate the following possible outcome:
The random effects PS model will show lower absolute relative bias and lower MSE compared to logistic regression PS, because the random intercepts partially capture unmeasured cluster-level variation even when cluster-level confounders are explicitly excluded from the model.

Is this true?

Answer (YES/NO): NO